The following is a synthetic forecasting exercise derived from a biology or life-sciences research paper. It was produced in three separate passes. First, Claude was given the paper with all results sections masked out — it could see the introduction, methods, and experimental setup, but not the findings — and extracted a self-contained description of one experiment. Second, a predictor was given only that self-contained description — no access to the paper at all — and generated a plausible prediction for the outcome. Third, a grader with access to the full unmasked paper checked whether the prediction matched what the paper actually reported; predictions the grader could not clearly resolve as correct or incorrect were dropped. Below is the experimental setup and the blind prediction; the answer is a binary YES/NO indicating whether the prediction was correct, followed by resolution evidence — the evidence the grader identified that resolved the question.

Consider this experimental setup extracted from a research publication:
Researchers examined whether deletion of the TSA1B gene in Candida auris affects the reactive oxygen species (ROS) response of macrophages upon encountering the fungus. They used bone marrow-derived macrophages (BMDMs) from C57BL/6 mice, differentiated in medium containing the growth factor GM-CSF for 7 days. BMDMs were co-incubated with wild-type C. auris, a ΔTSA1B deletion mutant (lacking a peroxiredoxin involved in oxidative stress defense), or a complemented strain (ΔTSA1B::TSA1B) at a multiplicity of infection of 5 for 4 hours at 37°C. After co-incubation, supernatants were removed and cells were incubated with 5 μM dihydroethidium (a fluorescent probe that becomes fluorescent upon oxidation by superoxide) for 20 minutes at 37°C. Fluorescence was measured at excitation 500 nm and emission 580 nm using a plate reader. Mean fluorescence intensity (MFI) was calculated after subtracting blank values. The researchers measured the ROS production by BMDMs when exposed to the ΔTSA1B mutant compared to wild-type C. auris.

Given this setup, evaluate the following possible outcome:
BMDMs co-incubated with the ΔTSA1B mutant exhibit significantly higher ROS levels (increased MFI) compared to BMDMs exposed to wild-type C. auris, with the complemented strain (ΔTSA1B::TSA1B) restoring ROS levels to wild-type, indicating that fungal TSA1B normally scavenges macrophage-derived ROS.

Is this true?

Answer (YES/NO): NO